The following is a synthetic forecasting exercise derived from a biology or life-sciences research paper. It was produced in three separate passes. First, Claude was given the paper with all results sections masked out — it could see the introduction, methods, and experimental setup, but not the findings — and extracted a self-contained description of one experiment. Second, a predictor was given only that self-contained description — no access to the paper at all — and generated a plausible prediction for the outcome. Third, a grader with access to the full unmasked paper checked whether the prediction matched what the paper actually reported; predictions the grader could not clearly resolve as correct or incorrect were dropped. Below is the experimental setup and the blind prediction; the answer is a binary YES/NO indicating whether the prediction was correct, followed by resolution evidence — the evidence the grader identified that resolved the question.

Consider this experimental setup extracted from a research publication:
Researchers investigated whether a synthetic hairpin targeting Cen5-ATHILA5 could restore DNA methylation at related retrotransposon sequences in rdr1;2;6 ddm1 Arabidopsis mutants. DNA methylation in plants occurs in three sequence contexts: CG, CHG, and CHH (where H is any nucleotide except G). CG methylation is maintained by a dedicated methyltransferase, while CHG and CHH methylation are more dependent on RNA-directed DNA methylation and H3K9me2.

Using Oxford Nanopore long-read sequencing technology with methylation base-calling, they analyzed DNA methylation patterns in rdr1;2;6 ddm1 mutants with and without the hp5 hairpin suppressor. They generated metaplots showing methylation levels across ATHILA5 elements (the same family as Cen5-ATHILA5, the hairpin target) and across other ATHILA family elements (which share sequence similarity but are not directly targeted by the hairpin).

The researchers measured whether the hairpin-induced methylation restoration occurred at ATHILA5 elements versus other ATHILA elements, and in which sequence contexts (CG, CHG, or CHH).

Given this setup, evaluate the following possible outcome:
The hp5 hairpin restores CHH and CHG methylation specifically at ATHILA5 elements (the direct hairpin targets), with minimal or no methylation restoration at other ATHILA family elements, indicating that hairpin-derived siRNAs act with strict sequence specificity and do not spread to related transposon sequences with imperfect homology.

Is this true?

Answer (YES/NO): YES